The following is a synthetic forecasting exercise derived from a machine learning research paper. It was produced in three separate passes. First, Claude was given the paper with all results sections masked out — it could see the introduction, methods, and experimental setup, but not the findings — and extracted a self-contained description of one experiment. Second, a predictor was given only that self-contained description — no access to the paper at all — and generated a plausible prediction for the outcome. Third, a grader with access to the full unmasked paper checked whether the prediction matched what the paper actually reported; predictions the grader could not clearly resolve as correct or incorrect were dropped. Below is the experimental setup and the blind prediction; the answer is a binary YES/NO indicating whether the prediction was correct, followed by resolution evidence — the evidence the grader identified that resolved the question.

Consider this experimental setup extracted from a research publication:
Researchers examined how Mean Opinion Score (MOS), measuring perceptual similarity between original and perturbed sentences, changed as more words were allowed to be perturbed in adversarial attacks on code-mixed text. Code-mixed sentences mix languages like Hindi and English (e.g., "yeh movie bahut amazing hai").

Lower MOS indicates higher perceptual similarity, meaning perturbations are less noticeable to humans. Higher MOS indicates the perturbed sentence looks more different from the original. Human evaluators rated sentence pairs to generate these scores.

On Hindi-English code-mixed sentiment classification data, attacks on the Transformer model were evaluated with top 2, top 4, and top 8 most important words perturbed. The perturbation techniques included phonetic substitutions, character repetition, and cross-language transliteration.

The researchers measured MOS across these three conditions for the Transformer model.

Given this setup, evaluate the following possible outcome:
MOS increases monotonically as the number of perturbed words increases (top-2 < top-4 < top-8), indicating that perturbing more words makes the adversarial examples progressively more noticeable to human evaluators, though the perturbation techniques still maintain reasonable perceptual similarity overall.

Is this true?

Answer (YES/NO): YES